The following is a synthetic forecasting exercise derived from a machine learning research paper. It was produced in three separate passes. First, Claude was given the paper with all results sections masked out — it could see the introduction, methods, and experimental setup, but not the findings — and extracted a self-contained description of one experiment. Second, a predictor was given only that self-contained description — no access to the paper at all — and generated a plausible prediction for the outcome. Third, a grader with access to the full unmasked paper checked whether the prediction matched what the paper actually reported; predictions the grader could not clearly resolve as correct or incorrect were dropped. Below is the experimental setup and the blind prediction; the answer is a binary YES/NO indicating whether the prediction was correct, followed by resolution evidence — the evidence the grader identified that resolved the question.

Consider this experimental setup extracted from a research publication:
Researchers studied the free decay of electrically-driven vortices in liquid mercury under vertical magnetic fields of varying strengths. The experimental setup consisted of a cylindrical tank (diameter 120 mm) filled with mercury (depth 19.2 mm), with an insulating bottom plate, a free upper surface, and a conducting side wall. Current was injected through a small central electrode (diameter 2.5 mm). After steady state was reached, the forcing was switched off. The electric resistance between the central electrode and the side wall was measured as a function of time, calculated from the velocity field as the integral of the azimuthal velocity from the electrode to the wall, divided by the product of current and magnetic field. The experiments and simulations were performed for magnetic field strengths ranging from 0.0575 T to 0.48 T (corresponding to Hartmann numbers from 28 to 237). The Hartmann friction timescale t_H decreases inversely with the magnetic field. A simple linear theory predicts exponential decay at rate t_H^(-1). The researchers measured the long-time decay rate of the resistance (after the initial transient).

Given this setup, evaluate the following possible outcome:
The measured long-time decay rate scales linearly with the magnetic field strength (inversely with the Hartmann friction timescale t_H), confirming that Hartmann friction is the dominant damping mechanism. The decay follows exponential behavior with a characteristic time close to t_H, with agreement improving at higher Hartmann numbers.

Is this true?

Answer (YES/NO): YES